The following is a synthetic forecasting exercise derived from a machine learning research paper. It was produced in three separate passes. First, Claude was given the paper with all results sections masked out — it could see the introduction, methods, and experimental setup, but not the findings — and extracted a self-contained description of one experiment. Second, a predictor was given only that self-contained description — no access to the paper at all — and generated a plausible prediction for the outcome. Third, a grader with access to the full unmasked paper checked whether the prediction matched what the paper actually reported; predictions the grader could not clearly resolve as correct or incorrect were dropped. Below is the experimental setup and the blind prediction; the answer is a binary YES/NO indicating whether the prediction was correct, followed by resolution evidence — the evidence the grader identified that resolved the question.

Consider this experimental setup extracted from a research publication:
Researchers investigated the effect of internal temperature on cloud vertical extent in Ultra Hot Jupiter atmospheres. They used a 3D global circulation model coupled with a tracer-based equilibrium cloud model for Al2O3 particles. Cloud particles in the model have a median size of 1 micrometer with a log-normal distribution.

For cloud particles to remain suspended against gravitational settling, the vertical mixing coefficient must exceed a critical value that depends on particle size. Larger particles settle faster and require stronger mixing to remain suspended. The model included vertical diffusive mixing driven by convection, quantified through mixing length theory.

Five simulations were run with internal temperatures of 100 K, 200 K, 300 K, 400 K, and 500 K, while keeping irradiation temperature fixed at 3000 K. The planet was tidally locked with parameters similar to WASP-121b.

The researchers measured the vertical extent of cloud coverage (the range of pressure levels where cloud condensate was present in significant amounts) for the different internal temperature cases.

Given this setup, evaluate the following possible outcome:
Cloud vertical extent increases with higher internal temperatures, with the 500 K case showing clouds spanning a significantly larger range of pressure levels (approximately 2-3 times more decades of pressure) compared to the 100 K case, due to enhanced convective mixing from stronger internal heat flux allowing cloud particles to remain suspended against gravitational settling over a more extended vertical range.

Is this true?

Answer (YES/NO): NO